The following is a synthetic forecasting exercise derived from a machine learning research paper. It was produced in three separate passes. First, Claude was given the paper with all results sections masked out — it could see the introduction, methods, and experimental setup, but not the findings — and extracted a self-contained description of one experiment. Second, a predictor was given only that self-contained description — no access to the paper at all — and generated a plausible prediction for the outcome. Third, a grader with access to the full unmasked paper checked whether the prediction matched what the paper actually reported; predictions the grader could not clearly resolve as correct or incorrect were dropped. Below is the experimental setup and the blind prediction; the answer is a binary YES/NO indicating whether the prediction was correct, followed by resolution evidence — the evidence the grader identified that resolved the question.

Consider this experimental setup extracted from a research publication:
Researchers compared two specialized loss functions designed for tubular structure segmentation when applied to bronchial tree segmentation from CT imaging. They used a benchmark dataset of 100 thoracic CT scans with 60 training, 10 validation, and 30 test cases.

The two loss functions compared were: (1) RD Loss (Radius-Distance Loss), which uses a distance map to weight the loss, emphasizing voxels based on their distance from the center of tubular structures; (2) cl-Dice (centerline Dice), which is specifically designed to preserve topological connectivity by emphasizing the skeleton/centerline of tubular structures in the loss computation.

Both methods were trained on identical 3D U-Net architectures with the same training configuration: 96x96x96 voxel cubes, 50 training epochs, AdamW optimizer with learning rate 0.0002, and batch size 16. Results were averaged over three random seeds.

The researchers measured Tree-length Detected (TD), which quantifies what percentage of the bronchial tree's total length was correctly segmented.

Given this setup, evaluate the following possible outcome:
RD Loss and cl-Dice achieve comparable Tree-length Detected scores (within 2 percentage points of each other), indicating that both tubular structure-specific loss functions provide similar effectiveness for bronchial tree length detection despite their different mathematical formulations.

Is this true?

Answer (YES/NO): NO